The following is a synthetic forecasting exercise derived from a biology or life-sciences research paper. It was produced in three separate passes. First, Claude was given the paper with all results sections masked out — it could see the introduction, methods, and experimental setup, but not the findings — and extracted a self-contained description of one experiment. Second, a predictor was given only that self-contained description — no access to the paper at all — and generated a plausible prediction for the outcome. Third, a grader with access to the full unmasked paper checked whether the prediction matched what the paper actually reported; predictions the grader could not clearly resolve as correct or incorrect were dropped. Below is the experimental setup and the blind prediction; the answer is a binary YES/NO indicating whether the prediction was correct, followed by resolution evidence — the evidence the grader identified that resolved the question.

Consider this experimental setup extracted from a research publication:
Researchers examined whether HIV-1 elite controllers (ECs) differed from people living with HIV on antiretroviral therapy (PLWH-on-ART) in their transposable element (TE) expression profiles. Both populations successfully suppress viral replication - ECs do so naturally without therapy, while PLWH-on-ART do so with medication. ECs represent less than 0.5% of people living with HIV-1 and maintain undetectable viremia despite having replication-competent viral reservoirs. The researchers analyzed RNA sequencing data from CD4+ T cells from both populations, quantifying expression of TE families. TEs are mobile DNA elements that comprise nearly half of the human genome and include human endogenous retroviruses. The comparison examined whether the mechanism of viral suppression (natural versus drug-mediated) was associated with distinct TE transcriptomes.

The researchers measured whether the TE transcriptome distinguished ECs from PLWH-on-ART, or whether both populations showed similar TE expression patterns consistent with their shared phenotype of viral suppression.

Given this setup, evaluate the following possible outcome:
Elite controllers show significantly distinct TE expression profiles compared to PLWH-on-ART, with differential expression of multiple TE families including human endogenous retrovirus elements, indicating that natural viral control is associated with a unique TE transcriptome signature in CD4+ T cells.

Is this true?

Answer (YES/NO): YES